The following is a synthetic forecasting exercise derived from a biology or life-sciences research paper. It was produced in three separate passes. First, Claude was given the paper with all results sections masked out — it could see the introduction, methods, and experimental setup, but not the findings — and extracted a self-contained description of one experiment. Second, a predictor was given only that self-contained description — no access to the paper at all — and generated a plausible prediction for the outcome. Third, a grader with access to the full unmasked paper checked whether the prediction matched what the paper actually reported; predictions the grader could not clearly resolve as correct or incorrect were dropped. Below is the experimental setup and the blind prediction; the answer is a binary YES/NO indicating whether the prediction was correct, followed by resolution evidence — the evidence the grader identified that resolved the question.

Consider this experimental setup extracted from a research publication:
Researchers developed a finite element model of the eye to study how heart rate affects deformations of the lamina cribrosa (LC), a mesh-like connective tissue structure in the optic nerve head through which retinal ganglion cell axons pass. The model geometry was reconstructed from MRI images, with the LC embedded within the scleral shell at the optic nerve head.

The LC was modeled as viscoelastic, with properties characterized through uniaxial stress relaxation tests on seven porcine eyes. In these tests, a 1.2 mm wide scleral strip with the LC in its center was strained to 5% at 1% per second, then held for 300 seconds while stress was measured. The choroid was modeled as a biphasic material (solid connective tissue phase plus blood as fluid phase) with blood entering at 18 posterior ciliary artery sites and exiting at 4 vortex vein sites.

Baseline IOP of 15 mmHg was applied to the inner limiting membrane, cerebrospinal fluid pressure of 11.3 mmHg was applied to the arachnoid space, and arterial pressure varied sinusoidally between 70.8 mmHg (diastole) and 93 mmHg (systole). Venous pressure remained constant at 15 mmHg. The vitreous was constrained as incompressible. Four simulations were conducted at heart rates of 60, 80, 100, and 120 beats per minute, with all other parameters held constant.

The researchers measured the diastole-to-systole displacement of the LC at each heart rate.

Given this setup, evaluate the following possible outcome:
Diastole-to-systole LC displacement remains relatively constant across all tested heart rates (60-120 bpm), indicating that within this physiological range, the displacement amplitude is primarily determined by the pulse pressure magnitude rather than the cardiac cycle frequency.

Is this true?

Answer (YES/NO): NO